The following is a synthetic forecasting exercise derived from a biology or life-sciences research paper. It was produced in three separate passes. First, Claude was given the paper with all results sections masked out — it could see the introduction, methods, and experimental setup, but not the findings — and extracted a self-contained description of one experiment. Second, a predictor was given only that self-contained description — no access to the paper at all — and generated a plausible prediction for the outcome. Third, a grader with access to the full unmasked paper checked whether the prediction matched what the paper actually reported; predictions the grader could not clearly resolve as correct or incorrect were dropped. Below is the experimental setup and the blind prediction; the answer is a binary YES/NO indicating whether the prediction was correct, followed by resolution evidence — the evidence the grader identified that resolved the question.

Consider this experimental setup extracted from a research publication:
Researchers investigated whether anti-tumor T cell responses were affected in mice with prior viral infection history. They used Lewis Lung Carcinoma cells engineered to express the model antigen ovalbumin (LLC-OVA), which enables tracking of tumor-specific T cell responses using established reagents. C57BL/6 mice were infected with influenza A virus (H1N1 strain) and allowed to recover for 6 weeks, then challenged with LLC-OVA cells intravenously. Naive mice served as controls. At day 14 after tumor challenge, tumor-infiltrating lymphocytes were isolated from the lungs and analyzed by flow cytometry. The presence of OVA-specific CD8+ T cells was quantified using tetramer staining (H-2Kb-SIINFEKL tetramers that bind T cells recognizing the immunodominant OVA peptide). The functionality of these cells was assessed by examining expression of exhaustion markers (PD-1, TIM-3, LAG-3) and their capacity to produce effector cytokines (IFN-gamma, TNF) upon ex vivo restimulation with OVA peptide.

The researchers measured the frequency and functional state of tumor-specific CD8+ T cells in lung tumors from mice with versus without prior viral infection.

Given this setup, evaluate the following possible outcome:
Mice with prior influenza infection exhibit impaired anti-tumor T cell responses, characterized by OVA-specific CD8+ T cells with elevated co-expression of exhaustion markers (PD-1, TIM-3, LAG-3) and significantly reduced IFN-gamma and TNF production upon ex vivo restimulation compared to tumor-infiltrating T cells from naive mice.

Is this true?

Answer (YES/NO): YES